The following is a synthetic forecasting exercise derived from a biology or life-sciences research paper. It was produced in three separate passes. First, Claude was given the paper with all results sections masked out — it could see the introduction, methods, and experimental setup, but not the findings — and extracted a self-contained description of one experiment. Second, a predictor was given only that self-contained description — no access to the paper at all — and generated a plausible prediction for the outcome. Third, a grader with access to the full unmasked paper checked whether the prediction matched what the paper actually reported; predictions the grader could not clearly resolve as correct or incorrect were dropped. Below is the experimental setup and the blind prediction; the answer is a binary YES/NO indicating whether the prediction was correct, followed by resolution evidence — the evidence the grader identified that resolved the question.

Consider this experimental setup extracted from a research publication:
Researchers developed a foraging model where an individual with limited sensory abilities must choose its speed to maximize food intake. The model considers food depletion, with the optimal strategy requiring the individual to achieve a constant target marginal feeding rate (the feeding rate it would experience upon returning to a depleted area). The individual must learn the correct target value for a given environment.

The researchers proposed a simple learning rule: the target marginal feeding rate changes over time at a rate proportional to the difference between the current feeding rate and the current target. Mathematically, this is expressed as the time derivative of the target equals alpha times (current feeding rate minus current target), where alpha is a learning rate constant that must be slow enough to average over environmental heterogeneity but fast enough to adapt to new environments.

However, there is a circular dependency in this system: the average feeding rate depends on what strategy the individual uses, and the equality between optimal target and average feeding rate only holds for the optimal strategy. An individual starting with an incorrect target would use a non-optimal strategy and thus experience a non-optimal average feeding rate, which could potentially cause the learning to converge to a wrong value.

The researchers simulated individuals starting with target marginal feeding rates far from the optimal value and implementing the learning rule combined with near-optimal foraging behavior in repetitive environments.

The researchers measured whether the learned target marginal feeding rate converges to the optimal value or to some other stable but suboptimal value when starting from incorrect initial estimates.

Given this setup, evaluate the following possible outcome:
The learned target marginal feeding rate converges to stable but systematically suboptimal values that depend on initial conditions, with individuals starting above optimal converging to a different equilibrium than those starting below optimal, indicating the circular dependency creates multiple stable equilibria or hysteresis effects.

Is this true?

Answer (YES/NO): NO